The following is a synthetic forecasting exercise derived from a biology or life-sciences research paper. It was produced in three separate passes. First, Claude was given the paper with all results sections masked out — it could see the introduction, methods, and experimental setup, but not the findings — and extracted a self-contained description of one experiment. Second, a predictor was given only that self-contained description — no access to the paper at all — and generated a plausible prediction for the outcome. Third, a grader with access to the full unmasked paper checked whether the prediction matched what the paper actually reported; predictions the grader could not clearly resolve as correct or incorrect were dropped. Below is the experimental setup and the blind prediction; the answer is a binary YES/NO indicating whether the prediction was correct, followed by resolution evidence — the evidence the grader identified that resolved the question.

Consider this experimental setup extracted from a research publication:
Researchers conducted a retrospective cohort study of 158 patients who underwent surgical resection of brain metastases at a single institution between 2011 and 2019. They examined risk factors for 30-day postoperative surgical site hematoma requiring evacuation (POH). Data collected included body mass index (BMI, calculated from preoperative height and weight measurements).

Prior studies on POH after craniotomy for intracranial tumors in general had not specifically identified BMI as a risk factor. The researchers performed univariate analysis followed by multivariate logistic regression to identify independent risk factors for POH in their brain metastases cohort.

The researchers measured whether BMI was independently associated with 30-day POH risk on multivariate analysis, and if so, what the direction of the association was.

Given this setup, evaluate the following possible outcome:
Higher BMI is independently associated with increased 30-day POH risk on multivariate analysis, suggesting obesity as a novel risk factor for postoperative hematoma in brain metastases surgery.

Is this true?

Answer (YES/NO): YES